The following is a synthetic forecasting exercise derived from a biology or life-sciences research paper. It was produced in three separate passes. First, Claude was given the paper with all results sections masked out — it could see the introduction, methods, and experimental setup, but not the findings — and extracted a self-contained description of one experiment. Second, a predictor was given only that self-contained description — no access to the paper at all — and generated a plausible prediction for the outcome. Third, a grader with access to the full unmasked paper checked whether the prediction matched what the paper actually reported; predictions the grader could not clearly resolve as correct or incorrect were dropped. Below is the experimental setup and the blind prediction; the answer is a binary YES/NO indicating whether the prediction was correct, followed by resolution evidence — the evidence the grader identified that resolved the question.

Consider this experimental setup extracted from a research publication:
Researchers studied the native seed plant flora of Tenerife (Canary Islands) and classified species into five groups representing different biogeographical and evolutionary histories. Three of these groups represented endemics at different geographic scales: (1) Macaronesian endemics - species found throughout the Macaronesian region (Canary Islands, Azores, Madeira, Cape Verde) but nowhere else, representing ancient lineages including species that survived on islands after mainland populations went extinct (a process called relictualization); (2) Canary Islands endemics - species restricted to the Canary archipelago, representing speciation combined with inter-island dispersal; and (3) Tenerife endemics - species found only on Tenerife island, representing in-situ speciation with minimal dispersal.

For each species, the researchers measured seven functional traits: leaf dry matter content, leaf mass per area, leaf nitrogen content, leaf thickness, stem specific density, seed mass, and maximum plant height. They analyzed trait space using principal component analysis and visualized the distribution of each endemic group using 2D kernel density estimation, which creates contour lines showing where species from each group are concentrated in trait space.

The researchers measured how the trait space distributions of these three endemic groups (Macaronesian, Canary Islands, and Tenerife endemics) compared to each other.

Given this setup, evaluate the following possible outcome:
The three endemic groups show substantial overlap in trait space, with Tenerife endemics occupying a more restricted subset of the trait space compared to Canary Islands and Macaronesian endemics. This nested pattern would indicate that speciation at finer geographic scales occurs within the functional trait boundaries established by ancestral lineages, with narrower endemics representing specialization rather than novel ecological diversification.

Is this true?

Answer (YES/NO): YES